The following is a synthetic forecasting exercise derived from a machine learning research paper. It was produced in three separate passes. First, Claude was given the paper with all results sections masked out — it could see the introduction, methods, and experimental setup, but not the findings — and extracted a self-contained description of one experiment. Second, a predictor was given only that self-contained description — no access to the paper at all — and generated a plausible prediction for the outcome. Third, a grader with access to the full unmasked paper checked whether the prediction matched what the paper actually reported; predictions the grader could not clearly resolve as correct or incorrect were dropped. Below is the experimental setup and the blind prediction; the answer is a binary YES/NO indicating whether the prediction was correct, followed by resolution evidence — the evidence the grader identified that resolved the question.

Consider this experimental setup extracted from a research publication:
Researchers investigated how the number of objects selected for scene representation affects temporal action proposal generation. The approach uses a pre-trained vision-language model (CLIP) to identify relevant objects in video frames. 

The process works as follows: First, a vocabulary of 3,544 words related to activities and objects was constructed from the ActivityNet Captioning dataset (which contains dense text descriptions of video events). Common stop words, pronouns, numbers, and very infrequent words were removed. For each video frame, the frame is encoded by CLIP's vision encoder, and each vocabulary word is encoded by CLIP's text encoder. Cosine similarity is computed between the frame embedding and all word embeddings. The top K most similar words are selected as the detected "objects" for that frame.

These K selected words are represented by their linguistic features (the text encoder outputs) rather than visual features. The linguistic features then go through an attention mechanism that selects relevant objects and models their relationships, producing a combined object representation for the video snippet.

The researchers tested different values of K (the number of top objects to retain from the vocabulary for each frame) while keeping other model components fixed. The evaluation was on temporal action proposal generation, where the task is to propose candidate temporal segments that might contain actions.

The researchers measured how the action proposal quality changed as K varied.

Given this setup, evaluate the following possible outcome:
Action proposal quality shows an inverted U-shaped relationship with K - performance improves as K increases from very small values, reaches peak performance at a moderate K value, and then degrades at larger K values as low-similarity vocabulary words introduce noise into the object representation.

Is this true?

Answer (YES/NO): NO